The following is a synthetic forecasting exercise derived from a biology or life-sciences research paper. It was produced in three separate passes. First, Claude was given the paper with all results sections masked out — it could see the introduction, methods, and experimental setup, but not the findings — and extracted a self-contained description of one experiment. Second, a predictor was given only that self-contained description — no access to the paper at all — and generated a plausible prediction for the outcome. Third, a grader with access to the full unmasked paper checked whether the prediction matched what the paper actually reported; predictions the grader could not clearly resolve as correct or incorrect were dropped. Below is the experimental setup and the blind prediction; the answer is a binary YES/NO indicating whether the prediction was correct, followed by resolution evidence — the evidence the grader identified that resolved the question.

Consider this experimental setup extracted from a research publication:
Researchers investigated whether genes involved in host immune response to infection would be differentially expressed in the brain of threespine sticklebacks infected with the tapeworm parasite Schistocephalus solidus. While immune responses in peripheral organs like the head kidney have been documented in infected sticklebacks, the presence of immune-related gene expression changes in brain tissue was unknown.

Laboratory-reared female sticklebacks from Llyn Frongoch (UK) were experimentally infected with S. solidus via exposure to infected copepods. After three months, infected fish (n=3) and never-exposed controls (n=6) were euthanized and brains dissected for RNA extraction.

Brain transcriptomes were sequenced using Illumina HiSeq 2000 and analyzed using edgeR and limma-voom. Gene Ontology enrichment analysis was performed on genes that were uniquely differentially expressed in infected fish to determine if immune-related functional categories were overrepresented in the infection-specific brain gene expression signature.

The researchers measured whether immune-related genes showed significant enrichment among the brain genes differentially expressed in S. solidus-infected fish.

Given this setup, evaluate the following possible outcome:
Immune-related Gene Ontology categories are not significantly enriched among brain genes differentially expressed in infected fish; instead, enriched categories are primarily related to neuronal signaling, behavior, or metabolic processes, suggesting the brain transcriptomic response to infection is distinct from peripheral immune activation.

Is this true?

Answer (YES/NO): YES